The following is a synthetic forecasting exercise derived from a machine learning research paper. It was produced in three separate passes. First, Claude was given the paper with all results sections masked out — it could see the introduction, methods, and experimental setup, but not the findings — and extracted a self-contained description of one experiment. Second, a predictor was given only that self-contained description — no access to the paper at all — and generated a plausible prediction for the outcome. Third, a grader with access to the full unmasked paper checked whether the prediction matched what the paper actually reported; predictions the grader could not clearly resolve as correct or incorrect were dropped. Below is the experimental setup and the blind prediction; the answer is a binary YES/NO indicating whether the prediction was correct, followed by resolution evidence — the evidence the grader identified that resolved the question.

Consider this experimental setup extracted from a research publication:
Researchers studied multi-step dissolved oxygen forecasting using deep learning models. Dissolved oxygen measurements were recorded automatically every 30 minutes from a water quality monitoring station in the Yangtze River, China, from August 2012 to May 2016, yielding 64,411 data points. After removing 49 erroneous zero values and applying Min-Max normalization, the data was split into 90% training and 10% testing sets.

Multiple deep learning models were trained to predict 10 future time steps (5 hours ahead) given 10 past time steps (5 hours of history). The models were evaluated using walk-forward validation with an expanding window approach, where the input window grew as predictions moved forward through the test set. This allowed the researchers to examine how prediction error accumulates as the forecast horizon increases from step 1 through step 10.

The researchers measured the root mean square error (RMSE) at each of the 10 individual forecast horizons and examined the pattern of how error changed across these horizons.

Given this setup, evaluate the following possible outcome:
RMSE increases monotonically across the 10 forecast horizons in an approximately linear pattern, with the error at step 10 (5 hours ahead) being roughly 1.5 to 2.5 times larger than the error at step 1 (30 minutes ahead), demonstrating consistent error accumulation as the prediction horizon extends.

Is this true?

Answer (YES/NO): NO